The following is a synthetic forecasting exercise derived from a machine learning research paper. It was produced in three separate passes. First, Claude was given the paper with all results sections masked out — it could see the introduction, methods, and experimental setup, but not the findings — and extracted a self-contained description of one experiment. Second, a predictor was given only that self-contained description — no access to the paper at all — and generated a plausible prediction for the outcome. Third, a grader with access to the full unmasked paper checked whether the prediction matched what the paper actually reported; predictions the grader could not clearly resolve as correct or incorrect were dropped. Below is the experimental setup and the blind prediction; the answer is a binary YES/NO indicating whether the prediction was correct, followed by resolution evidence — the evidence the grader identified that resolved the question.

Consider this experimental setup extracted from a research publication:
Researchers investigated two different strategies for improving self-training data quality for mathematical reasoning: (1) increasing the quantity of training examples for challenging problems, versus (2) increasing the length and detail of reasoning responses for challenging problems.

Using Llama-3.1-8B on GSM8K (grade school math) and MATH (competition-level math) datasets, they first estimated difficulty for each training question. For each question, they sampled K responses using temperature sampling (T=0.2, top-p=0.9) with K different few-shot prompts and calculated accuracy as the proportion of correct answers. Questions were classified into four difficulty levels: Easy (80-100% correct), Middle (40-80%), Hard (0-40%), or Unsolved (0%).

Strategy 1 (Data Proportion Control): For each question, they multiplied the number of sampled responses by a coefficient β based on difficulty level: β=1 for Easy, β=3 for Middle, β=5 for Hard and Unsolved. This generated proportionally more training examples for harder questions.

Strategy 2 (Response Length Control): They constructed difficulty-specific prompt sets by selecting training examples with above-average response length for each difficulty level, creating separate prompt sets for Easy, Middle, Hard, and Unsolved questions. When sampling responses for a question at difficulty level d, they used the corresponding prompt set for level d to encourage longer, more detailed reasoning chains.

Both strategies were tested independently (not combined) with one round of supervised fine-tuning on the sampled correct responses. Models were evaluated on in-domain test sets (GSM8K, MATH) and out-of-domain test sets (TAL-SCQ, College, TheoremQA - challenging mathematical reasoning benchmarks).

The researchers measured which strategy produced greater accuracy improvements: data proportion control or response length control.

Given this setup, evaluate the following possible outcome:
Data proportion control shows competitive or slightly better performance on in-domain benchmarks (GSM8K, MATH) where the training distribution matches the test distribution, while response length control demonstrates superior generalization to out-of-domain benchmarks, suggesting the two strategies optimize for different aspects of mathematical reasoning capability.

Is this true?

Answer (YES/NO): NO